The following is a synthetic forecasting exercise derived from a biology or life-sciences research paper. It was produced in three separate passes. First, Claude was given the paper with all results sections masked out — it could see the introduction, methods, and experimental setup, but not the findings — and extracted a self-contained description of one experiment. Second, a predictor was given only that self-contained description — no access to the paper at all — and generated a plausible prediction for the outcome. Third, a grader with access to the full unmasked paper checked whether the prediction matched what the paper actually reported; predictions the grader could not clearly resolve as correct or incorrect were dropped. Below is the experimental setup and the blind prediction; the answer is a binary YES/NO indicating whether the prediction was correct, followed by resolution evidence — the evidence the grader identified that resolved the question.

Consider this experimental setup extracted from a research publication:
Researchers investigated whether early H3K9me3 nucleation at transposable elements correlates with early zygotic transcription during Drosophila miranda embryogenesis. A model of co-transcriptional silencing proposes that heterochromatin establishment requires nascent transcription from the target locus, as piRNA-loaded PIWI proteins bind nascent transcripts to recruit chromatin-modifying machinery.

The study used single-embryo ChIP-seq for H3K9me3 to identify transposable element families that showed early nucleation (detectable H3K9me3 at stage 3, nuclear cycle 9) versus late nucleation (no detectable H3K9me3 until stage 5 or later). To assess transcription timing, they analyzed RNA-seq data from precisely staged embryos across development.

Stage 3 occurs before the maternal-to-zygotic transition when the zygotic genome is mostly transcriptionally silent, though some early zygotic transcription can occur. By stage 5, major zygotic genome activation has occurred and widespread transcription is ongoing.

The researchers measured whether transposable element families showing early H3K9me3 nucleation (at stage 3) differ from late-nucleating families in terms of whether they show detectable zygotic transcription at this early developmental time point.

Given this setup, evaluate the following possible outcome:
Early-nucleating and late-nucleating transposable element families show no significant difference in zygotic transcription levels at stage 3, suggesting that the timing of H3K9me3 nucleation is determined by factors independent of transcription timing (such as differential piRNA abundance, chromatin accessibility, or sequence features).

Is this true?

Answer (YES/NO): NO